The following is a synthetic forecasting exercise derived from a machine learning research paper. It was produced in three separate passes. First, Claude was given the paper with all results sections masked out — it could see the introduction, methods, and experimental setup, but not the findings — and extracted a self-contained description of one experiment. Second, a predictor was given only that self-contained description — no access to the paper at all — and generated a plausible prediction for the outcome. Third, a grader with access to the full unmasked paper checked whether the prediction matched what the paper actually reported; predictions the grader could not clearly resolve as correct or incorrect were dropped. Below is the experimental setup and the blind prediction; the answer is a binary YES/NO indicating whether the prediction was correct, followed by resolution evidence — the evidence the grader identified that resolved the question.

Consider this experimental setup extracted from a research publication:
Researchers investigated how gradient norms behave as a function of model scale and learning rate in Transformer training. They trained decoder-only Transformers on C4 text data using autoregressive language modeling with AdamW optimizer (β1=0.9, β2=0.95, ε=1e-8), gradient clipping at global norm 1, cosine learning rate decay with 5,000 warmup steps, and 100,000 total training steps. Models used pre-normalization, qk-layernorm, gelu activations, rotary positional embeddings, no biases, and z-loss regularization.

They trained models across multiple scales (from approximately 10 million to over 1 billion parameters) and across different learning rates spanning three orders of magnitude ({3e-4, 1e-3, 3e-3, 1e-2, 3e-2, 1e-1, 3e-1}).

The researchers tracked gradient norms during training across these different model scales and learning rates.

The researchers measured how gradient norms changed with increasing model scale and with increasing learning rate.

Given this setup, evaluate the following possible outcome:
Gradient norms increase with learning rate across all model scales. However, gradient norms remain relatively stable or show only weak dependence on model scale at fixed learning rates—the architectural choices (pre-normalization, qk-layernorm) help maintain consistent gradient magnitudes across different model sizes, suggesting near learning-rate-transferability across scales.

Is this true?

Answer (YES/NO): NO